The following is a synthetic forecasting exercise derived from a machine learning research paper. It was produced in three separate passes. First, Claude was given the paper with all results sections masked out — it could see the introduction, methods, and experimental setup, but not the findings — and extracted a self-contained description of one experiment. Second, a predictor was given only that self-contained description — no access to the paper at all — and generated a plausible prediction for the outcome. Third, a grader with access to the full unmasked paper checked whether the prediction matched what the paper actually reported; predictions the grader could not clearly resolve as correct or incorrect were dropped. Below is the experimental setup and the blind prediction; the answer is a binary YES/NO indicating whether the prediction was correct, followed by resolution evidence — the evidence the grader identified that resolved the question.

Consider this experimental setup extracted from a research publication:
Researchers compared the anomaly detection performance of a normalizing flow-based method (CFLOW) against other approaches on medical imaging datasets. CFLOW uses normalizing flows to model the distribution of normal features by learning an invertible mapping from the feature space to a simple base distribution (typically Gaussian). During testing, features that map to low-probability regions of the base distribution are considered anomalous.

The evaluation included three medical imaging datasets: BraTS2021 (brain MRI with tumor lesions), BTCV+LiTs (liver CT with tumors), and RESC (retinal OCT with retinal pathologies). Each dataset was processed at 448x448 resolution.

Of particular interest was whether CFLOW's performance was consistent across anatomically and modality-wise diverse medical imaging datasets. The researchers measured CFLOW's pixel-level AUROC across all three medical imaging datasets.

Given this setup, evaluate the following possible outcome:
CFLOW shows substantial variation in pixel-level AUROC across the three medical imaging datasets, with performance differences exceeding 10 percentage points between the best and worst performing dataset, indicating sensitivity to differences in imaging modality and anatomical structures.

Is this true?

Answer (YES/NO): NO